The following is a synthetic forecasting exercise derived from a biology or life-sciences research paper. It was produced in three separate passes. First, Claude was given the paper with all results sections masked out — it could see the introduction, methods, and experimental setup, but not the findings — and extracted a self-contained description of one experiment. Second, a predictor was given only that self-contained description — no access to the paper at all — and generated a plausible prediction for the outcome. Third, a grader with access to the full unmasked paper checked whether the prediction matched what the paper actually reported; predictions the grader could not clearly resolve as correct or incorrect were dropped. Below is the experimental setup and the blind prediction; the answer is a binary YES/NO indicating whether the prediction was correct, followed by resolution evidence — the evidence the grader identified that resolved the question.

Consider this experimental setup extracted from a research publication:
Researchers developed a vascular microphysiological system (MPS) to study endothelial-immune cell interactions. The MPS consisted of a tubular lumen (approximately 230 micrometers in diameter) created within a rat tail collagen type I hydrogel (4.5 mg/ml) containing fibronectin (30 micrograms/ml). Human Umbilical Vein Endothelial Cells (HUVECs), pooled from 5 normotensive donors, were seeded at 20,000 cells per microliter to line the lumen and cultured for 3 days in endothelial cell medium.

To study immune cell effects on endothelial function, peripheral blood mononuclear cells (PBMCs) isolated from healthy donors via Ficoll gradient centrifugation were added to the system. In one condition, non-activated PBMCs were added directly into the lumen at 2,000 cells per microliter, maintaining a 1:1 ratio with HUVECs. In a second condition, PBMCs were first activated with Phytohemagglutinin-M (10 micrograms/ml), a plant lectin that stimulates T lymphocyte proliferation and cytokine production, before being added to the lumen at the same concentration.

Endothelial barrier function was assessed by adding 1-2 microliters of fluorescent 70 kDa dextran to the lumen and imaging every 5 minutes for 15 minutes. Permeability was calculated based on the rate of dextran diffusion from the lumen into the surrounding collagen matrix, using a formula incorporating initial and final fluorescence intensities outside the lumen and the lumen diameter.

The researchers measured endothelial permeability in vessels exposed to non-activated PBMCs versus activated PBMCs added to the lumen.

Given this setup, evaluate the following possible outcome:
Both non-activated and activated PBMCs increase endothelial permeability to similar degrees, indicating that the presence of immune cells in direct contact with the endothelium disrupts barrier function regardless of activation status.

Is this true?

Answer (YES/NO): NO